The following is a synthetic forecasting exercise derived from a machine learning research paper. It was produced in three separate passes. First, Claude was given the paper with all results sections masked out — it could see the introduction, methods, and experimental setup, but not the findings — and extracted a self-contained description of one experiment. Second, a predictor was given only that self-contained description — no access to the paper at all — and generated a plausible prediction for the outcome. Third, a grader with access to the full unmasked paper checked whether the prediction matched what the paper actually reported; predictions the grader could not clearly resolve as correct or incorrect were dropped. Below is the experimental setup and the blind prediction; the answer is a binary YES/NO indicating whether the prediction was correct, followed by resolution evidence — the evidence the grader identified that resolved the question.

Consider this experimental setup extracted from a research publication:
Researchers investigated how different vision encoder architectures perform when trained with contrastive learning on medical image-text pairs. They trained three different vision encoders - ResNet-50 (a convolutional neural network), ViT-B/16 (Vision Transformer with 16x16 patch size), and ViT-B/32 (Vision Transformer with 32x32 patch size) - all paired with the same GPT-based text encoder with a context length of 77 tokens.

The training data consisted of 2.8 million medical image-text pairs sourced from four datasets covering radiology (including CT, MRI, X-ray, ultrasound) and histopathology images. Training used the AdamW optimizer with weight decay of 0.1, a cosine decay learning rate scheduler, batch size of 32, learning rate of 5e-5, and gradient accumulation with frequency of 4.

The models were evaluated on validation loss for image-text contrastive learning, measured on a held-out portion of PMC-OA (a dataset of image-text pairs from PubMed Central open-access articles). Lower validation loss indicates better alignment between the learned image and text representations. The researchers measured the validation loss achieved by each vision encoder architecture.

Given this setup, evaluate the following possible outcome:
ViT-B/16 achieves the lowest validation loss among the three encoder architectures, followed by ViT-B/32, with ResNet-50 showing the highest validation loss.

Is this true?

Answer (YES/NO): NO